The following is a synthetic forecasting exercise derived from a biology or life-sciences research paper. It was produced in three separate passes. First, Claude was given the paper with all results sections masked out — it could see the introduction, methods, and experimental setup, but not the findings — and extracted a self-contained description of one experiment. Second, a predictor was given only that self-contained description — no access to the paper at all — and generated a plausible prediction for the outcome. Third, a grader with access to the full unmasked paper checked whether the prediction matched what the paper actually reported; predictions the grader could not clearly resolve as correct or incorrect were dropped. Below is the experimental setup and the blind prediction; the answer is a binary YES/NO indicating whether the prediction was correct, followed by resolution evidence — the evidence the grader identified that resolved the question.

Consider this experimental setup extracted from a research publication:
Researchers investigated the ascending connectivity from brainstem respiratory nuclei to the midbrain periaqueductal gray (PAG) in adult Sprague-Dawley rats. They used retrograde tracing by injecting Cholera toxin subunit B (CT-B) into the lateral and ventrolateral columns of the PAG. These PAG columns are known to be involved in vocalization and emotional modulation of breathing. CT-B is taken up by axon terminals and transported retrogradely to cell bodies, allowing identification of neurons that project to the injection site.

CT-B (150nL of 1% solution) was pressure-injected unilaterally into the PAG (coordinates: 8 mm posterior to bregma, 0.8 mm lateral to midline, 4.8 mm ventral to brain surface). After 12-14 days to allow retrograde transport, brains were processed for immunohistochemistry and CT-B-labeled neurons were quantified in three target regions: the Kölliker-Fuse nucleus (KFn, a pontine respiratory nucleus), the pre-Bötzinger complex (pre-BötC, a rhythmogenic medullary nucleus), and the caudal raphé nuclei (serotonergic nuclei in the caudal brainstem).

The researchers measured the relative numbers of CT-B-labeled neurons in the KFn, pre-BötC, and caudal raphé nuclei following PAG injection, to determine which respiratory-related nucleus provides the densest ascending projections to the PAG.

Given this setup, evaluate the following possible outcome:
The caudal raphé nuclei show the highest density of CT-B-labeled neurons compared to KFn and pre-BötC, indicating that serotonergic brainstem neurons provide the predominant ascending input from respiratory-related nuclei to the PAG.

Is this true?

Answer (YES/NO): NO